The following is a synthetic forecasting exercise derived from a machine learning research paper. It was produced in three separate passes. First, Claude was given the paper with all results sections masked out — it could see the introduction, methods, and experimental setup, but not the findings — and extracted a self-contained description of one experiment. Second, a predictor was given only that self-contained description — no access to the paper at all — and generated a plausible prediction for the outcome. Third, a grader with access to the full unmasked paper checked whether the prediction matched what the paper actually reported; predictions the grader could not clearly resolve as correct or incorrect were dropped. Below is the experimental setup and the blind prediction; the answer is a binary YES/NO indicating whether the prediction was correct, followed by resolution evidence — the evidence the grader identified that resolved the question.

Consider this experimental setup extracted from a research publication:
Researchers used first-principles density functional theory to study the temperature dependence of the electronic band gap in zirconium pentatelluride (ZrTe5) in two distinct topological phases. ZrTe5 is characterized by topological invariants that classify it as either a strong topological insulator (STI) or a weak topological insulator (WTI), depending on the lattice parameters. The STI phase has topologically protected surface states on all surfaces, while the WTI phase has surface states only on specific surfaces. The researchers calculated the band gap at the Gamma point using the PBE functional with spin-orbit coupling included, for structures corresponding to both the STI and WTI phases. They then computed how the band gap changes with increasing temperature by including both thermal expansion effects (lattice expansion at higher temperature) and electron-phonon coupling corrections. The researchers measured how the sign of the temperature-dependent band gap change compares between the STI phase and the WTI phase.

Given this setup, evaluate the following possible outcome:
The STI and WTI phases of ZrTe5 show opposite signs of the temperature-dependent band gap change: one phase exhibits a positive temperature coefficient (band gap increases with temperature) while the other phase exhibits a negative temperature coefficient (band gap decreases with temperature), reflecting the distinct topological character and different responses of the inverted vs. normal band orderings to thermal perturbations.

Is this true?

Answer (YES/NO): YES